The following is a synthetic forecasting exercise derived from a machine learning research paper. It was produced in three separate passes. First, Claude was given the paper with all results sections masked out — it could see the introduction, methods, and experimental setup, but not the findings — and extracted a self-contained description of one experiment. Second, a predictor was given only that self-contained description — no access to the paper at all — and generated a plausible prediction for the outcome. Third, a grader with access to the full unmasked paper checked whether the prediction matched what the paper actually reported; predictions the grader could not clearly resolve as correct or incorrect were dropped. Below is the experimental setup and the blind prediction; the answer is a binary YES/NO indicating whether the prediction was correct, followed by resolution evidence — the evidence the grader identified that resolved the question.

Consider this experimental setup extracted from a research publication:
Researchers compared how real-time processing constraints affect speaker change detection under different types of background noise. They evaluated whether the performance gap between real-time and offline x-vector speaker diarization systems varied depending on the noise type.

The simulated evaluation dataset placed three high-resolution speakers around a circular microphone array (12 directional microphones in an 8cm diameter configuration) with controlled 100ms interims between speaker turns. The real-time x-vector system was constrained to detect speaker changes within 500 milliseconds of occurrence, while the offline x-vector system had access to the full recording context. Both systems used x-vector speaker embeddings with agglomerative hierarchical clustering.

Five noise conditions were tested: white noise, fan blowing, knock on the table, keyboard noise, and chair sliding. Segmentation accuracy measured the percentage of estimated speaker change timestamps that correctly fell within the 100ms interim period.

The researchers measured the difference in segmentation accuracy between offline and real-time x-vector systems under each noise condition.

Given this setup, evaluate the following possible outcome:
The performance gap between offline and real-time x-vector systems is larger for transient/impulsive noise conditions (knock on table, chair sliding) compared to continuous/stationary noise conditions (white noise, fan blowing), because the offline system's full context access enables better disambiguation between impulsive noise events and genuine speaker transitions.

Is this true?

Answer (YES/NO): NO